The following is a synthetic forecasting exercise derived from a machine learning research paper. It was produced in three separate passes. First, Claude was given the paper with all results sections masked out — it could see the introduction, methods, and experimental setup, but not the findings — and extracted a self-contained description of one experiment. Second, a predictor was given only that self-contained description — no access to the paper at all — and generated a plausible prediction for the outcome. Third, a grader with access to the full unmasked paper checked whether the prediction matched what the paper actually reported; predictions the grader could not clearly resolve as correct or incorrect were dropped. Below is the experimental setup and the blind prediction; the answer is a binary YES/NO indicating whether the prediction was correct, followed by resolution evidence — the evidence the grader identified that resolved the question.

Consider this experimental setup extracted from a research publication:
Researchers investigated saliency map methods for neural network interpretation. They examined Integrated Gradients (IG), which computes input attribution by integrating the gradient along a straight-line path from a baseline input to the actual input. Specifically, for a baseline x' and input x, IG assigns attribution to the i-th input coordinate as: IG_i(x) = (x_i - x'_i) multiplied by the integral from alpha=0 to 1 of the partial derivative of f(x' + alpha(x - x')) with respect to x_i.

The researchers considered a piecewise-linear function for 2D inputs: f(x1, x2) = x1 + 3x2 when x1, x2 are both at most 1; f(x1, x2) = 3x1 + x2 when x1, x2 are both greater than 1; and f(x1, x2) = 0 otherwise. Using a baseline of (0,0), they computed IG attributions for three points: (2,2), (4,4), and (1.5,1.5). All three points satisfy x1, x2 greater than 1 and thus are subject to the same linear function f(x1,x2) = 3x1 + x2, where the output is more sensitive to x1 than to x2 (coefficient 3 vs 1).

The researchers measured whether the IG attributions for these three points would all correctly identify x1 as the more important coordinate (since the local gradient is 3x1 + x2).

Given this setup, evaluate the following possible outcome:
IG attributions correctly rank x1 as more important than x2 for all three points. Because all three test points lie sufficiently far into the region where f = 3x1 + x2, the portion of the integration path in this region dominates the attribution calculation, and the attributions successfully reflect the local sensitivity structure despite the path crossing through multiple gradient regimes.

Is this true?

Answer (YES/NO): NO